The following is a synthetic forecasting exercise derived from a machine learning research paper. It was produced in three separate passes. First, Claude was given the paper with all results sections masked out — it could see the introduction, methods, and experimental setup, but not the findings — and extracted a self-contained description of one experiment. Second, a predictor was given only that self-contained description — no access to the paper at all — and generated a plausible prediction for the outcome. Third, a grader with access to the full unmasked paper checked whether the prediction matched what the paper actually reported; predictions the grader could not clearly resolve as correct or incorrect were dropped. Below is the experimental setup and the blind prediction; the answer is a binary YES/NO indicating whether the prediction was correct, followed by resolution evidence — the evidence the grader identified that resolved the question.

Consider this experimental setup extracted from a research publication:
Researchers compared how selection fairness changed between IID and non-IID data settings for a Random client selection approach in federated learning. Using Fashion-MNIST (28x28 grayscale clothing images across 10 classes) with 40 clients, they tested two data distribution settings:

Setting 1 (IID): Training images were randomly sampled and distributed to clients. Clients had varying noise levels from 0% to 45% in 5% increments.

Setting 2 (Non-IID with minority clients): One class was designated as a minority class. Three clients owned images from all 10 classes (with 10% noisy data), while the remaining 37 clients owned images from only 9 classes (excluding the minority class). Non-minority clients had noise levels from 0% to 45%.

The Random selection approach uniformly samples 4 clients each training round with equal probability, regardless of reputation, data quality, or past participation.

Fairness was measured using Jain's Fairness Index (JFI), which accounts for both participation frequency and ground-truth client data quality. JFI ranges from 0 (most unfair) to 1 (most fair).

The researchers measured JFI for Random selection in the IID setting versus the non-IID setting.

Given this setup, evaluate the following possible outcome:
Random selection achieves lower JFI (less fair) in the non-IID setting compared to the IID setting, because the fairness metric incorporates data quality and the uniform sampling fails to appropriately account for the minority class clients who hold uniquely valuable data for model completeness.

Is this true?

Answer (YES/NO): YES